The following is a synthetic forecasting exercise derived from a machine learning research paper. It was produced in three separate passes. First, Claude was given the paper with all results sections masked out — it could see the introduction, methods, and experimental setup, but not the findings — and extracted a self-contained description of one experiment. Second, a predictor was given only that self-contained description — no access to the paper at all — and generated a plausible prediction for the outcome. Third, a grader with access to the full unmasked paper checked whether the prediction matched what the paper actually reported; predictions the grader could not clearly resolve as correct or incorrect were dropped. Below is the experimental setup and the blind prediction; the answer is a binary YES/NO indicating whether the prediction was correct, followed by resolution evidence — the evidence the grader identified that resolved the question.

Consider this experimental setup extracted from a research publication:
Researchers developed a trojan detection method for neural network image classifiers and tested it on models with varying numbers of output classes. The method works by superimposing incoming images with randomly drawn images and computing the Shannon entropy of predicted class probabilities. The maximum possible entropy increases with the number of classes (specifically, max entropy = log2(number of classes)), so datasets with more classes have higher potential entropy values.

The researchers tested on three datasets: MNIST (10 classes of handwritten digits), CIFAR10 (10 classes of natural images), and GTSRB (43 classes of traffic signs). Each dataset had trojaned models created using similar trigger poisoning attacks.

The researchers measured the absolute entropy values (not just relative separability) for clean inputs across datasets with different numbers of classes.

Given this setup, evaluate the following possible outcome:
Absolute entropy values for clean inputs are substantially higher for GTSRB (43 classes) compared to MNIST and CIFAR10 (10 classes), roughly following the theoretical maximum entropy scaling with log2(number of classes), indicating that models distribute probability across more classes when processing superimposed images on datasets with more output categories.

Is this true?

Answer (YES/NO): NO